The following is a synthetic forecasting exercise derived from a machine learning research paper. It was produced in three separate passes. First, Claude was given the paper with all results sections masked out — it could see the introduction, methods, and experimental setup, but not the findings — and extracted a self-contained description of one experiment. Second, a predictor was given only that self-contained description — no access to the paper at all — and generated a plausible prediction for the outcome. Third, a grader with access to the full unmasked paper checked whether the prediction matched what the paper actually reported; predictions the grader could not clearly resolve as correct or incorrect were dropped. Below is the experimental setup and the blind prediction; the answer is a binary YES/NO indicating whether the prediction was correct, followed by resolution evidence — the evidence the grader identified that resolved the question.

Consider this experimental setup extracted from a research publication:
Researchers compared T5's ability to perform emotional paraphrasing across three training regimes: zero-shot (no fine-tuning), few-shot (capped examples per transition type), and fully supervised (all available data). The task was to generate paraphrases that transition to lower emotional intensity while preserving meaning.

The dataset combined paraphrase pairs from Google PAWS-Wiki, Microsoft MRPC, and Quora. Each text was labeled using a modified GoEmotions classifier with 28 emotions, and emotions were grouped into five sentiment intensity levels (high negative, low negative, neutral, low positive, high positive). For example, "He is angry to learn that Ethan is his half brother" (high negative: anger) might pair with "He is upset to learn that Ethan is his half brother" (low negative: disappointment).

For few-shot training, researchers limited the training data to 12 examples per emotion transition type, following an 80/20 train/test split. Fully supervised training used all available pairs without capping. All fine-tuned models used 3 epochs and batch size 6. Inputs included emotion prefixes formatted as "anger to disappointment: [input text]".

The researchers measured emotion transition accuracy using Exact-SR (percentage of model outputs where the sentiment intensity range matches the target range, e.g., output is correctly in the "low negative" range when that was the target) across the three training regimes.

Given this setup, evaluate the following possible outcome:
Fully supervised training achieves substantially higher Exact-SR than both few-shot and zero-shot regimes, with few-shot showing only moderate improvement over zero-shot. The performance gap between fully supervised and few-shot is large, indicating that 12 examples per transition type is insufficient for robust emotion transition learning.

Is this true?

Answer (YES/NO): NO